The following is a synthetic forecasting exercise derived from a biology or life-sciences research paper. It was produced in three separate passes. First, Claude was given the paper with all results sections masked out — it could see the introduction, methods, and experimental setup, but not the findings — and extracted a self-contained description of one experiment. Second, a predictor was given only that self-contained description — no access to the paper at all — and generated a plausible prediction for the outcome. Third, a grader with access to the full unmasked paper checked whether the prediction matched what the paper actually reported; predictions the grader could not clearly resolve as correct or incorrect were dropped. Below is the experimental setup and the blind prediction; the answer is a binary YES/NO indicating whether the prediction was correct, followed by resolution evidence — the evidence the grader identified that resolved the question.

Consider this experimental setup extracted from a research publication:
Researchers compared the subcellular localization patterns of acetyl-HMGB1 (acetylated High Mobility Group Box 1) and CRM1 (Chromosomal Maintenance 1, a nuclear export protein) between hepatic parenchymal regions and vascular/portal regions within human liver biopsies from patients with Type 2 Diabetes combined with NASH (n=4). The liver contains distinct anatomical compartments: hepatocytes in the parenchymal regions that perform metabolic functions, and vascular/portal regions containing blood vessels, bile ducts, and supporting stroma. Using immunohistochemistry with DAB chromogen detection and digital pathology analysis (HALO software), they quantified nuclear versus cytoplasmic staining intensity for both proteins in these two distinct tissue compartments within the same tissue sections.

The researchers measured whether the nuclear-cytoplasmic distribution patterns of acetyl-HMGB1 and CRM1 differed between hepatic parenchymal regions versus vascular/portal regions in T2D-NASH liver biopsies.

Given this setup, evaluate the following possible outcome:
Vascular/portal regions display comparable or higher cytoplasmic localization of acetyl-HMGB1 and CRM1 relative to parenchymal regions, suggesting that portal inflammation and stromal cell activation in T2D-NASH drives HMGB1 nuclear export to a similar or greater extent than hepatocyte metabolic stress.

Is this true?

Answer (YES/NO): NO